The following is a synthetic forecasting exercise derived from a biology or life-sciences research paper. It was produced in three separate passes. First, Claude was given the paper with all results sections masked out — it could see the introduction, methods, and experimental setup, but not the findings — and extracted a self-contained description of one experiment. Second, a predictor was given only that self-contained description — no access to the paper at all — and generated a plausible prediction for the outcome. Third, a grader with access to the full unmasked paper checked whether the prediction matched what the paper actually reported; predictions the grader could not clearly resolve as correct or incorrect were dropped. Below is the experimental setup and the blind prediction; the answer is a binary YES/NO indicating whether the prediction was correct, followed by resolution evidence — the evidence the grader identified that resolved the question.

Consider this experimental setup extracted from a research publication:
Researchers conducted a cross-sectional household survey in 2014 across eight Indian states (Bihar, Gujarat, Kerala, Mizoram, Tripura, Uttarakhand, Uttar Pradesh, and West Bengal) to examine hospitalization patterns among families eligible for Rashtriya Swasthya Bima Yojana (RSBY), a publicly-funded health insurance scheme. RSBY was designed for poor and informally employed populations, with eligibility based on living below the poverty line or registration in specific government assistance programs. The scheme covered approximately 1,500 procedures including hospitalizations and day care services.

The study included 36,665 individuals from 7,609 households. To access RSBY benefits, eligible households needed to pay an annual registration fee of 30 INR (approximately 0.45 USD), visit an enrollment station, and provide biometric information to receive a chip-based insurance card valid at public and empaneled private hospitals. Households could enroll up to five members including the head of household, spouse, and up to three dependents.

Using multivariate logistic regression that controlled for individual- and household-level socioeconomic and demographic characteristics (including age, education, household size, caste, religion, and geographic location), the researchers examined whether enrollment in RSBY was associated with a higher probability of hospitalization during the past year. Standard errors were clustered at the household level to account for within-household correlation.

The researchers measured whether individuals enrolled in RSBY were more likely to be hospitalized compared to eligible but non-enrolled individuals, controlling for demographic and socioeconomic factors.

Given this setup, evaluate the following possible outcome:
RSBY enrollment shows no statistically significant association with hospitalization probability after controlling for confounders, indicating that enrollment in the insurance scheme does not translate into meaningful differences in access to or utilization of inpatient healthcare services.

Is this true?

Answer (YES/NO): YES